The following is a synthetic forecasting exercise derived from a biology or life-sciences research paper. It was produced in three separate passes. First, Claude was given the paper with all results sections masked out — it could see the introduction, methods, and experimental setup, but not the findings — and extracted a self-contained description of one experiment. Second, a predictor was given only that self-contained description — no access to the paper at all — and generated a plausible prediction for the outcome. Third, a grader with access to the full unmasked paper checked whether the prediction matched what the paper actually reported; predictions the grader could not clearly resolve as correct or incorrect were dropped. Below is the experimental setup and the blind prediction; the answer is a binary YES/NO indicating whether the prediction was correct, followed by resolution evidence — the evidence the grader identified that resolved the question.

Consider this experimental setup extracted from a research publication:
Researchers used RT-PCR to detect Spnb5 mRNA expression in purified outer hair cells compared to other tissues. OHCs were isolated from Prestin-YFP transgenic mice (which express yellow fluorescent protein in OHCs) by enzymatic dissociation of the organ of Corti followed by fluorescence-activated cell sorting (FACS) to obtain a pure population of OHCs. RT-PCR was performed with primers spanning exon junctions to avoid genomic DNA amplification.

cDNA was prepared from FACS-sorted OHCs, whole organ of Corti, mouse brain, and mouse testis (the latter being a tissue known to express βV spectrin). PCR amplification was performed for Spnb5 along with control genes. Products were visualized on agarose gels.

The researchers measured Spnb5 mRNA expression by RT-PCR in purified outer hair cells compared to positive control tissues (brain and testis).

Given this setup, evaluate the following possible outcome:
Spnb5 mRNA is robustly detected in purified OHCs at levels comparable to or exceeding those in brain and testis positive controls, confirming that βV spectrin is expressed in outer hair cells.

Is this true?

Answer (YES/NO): NO